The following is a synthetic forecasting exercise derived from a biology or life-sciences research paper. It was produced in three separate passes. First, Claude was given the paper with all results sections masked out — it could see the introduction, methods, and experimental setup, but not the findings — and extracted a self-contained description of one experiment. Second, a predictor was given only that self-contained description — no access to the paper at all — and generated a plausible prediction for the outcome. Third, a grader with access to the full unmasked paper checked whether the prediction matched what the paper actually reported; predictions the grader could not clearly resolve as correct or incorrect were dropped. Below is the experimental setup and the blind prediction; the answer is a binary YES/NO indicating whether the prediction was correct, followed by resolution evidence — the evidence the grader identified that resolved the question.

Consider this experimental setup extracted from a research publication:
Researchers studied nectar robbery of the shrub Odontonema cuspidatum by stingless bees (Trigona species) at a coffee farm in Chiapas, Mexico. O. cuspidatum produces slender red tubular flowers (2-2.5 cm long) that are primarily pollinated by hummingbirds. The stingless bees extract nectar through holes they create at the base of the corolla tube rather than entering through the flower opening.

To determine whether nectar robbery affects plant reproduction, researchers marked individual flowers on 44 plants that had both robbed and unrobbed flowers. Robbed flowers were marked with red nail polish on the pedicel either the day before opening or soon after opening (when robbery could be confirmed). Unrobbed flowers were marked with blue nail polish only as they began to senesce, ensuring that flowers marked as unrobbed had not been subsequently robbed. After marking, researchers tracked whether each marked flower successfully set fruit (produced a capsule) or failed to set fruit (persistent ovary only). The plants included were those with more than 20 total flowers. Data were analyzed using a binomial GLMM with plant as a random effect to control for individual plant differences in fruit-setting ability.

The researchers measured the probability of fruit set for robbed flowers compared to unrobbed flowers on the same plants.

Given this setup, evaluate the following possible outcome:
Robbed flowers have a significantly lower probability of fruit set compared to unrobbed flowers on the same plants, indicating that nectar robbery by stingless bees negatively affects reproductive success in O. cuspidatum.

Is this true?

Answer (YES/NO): YES